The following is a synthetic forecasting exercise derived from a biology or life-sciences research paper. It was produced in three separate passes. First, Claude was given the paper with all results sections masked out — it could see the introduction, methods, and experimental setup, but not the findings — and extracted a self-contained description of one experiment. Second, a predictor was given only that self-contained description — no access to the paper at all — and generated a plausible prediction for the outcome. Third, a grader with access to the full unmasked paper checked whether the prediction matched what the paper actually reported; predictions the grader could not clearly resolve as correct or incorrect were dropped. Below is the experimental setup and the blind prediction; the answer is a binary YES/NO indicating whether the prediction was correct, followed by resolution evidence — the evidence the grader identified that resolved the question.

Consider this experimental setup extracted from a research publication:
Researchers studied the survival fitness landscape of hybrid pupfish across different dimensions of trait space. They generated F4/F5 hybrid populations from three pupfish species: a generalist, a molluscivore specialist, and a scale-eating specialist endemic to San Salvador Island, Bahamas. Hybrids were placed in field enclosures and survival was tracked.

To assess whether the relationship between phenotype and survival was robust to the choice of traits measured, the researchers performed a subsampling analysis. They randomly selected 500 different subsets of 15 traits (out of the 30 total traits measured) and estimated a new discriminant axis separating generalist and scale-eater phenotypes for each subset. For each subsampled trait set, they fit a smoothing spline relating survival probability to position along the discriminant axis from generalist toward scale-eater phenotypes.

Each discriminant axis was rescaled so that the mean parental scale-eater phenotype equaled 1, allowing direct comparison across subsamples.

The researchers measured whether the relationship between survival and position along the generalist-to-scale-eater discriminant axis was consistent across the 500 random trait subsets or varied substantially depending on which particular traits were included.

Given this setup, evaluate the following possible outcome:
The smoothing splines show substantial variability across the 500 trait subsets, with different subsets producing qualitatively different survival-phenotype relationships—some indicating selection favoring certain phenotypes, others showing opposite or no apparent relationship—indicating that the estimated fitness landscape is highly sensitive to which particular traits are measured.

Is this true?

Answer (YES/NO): NO